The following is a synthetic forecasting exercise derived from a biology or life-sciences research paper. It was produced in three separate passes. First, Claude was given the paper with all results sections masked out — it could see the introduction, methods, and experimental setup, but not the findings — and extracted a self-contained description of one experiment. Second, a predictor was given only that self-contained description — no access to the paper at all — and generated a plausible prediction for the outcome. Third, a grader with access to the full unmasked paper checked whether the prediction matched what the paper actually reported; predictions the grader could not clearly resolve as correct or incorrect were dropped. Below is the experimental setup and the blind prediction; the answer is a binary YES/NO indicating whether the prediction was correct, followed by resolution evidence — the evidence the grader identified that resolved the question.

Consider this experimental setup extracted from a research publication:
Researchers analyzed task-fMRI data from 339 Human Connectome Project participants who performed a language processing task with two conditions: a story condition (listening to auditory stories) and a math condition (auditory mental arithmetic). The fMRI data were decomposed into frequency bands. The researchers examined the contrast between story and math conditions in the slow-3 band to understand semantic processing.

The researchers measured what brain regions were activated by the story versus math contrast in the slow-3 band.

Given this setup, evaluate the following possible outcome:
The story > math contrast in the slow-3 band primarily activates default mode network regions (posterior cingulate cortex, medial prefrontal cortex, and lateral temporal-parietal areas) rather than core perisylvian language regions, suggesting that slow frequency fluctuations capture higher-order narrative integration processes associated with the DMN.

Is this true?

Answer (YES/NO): NO